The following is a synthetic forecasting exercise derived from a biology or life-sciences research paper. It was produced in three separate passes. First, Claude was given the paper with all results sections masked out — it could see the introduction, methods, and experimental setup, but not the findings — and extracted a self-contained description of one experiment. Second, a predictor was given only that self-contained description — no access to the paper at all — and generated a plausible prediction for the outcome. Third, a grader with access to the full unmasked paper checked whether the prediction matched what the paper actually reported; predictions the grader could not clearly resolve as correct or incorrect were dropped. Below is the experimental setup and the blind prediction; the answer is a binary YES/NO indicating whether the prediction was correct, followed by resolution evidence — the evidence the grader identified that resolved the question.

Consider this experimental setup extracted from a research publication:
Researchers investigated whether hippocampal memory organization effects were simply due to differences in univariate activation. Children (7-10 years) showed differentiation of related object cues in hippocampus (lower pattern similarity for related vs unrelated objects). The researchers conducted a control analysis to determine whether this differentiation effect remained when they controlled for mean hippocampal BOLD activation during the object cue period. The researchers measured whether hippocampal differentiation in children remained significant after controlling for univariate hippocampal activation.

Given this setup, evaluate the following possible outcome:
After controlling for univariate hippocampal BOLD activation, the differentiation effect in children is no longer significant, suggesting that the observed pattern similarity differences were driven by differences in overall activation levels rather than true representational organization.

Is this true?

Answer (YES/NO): NO